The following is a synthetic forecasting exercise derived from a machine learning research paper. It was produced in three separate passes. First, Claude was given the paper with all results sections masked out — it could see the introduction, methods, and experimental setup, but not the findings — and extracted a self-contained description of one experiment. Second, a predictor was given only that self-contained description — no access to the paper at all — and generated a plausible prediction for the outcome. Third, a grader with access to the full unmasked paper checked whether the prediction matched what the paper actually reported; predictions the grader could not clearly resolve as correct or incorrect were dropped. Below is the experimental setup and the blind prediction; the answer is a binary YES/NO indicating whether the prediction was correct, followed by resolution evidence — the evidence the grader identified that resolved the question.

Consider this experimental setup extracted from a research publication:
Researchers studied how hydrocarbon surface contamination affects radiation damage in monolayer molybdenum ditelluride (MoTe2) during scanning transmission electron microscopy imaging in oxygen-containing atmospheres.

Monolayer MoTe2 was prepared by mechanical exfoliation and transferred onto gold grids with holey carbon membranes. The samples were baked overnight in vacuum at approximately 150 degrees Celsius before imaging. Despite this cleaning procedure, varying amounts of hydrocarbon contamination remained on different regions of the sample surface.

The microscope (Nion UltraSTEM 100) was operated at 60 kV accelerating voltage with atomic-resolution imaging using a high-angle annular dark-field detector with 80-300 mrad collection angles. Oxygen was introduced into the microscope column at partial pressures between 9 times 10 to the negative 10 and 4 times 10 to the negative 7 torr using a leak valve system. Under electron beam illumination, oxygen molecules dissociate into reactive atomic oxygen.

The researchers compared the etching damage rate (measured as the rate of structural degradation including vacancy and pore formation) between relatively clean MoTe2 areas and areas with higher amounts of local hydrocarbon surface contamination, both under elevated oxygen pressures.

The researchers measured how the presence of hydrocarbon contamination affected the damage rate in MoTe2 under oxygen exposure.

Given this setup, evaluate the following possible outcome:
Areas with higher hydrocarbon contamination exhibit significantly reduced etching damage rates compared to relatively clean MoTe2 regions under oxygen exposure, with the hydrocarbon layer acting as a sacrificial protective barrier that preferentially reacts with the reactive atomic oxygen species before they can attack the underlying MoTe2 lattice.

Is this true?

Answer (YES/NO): NO